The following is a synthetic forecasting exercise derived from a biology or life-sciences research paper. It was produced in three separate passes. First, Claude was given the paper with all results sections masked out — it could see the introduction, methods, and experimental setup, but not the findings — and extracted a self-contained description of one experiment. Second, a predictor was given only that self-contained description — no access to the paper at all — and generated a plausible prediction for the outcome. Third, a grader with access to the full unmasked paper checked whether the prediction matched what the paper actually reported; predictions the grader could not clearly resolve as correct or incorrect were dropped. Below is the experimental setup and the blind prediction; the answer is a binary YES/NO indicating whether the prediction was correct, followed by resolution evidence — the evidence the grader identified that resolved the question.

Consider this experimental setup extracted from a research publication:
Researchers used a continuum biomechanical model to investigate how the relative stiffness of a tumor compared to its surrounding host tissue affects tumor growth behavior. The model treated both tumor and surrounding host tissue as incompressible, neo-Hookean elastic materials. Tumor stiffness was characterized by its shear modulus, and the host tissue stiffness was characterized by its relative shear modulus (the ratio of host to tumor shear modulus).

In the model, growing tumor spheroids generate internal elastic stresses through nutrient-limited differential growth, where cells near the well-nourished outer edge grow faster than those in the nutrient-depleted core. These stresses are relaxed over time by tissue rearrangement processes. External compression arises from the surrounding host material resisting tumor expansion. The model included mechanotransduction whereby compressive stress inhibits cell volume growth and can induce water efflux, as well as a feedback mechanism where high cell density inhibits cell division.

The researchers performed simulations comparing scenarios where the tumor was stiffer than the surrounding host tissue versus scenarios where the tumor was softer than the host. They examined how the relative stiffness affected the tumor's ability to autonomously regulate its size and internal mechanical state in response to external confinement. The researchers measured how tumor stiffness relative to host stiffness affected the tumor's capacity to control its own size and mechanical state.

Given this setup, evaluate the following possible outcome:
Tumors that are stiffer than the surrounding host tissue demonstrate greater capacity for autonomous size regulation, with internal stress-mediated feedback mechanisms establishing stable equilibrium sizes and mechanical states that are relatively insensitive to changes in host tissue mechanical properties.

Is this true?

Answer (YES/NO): YES